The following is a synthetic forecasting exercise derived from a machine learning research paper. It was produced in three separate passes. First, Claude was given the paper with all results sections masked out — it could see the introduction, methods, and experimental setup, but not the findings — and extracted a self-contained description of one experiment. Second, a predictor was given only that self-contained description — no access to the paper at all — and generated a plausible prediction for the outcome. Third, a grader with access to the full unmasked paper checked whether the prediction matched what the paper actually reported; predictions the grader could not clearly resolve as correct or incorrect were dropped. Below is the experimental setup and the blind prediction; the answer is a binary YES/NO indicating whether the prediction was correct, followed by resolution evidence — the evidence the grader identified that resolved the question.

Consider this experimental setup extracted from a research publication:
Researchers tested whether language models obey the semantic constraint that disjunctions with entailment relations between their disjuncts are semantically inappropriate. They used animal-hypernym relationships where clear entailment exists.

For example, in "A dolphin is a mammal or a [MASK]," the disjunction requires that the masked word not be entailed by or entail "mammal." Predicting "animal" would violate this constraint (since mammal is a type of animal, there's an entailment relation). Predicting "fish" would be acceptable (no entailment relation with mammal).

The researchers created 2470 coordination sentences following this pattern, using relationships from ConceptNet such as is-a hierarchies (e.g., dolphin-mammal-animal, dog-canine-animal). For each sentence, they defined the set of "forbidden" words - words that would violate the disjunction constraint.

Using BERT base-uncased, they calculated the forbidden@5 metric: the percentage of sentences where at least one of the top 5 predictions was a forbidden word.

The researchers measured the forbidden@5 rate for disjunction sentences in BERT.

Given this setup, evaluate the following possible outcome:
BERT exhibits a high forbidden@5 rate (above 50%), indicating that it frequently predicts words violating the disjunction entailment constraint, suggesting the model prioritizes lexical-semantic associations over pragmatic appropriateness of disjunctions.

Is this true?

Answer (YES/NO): YES